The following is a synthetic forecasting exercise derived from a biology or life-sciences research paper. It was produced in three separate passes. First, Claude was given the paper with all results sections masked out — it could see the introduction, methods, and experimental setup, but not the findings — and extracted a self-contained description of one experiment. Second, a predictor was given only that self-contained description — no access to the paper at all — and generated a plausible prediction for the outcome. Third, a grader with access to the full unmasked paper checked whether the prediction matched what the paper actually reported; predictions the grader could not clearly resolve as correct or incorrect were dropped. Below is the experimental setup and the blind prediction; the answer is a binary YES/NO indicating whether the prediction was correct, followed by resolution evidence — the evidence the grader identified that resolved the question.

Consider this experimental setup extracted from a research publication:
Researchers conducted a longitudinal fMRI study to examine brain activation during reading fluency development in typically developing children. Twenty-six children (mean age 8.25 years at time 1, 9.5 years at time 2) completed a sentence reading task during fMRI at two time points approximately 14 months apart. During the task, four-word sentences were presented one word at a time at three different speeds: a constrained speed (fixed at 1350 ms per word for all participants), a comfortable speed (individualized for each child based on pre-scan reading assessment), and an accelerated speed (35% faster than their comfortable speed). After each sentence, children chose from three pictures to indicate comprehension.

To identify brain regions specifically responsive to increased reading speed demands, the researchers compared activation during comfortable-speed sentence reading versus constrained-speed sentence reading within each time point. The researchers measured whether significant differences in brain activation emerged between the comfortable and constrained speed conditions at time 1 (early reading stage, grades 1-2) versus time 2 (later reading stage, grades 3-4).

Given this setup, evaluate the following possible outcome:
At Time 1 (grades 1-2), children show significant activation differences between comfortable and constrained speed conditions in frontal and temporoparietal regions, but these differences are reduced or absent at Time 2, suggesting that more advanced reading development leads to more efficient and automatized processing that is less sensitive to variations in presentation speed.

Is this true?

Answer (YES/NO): NO